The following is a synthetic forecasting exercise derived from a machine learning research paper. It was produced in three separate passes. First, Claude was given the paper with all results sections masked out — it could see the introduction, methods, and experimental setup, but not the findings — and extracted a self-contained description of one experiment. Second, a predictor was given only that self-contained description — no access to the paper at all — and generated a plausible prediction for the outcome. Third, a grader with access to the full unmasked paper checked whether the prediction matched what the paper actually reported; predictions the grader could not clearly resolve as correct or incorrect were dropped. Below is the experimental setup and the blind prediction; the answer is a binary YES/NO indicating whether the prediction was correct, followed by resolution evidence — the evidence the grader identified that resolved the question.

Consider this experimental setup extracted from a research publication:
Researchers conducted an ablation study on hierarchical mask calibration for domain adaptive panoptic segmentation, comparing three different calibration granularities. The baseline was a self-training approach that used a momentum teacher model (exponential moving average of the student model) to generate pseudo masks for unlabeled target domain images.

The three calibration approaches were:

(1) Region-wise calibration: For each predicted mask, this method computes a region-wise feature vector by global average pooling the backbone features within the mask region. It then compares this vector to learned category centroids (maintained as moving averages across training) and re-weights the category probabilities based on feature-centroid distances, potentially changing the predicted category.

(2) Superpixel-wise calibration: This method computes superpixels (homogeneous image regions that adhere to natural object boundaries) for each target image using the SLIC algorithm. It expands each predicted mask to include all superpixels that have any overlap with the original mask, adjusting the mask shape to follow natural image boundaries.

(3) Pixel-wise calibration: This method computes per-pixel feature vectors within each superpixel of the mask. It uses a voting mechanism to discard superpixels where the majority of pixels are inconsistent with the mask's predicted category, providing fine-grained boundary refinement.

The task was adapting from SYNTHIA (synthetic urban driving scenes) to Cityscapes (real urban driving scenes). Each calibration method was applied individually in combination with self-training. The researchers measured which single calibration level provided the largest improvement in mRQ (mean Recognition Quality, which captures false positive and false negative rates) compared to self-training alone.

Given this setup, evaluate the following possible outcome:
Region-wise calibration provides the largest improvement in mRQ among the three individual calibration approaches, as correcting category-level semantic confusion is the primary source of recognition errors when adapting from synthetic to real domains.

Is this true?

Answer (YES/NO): YES